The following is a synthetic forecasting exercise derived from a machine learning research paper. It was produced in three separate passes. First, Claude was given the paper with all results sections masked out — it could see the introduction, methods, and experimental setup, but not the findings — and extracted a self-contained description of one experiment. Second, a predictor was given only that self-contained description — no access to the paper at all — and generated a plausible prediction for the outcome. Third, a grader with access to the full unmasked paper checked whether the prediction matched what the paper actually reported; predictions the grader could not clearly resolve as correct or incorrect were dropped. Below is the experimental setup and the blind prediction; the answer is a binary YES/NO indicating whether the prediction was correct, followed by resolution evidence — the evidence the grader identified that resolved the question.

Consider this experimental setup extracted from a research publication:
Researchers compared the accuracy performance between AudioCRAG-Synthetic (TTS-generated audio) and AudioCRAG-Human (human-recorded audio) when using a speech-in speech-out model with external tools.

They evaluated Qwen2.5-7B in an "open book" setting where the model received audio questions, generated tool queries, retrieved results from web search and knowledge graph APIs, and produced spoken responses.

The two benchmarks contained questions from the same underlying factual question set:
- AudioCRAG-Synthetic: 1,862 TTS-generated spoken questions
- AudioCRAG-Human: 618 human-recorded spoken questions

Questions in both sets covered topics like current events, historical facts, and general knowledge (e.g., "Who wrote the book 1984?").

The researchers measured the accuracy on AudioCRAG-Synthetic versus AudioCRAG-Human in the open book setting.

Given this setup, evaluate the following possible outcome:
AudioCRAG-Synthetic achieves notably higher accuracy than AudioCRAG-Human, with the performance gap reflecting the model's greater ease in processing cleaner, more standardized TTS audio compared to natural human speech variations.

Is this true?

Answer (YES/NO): NO